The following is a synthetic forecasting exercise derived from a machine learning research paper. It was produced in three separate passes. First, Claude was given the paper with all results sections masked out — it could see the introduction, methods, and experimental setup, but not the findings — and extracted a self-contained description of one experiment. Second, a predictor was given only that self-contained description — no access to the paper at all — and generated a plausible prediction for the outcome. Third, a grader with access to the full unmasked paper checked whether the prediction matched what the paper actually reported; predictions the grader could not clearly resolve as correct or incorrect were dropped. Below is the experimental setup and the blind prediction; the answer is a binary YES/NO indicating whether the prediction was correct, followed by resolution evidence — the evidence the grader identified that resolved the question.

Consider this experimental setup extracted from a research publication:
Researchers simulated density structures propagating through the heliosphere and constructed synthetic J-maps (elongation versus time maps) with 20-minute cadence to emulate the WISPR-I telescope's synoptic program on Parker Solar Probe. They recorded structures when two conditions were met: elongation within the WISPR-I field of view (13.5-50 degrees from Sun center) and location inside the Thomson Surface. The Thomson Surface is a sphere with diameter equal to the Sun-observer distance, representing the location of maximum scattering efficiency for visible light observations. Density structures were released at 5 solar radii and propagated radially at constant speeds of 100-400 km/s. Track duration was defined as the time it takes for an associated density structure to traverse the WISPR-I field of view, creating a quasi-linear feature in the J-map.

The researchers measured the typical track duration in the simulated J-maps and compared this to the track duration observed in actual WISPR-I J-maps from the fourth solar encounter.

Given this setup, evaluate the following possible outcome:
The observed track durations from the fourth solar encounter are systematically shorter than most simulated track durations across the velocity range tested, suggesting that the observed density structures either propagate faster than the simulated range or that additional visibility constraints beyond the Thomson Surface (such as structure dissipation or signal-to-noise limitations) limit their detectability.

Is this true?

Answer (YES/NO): NO